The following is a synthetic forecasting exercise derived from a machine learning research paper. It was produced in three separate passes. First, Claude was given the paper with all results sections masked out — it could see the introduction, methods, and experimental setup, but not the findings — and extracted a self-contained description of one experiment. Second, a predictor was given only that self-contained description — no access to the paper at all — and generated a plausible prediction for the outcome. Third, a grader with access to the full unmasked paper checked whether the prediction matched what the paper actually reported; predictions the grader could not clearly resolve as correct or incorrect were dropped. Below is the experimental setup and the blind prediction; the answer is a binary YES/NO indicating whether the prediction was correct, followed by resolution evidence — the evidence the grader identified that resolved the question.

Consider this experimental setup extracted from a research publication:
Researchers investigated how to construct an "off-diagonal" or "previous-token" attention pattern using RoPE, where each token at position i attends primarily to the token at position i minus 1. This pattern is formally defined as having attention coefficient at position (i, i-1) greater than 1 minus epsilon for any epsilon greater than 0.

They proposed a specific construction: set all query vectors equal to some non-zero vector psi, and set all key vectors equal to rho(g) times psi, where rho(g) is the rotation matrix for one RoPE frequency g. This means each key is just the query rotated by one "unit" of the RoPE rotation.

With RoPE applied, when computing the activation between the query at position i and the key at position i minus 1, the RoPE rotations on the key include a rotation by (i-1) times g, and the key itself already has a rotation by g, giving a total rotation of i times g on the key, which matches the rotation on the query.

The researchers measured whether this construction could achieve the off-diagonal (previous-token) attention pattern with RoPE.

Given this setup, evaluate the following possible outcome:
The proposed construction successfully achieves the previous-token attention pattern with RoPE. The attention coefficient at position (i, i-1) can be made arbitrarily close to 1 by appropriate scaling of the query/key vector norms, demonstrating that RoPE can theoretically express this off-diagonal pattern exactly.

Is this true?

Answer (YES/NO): YES